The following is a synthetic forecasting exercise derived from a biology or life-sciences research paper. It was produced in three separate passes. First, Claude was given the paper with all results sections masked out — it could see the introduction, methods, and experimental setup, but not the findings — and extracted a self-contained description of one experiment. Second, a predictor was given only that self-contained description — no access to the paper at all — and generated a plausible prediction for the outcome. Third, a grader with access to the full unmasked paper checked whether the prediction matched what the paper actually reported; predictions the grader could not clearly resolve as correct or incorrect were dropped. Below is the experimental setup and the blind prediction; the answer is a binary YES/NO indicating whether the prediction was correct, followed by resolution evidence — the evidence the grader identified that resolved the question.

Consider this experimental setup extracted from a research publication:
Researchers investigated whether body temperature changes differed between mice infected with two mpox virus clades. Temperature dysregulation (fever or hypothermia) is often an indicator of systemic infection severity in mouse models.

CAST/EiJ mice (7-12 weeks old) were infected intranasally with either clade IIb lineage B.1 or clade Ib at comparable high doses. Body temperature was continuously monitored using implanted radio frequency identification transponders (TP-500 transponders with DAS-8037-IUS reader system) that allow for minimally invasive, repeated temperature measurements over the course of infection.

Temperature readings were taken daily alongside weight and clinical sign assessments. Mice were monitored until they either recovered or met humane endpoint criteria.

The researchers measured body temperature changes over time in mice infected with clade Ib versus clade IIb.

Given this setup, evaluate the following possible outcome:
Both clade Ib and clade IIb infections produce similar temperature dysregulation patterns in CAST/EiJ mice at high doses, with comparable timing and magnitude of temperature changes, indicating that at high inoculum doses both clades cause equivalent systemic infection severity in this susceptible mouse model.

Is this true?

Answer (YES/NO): NO